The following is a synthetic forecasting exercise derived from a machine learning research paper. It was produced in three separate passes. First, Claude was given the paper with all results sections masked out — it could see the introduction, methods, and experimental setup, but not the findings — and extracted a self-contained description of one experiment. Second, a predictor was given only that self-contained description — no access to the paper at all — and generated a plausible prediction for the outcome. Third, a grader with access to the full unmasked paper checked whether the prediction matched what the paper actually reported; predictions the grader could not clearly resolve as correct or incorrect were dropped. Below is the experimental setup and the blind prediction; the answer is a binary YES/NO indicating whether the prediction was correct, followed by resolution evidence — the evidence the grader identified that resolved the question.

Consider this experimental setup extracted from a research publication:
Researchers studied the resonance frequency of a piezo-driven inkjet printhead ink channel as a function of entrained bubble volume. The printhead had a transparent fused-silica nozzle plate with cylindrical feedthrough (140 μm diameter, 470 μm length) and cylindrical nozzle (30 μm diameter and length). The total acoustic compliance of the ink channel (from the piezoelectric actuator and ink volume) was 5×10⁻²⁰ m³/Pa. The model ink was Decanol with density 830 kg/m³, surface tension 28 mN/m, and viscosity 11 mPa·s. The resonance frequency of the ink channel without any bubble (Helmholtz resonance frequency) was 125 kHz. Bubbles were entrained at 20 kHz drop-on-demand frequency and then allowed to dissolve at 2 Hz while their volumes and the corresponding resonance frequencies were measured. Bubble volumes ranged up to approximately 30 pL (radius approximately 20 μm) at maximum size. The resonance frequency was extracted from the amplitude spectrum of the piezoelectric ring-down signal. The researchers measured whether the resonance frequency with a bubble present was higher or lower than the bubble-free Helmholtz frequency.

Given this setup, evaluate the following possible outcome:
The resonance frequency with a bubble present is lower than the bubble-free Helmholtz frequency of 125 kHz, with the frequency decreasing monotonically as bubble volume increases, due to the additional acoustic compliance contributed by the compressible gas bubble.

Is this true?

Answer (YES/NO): NO